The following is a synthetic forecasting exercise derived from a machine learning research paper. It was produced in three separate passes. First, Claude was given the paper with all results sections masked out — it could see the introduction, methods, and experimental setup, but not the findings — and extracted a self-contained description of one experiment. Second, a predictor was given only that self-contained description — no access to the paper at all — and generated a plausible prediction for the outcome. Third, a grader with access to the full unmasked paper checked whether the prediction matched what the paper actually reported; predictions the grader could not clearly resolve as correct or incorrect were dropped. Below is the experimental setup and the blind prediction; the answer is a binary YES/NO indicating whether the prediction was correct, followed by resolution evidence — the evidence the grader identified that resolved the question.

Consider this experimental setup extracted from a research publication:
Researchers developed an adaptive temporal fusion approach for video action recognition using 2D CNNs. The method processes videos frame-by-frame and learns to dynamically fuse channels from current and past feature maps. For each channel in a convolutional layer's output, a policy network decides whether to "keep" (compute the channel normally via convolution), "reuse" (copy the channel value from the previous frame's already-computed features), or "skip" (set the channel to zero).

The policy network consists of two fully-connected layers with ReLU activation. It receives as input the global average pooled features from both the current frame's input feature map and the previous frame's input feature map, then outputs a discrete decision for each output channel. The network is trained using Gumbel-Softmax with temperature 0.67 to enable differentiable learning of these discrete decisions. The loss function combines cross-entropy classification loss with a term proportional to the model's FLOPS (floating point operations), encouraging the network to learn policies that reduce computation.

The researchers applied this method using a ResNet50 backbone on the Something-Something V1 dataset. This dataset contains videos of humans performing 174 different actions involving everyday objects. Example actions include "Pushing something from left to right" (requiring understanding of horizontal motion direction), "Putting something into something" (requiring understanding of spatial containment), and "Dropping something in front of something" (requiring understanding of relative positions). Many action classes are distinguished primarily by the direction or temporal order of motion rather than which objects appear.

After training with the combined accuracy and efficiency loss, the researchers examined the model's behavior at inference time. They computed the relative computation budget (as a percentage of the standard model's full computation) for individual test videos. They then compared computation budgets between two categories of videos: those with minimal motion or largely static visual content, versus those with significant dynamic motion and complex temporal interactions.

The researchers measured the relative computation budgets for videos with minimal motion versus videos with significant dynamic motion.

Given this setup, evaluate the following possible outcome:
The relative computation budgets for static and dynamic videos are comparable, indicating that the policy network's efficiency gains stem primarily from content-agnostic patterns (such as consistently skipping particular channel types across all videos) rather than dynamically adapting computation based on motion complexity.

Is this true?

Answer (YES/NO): NO